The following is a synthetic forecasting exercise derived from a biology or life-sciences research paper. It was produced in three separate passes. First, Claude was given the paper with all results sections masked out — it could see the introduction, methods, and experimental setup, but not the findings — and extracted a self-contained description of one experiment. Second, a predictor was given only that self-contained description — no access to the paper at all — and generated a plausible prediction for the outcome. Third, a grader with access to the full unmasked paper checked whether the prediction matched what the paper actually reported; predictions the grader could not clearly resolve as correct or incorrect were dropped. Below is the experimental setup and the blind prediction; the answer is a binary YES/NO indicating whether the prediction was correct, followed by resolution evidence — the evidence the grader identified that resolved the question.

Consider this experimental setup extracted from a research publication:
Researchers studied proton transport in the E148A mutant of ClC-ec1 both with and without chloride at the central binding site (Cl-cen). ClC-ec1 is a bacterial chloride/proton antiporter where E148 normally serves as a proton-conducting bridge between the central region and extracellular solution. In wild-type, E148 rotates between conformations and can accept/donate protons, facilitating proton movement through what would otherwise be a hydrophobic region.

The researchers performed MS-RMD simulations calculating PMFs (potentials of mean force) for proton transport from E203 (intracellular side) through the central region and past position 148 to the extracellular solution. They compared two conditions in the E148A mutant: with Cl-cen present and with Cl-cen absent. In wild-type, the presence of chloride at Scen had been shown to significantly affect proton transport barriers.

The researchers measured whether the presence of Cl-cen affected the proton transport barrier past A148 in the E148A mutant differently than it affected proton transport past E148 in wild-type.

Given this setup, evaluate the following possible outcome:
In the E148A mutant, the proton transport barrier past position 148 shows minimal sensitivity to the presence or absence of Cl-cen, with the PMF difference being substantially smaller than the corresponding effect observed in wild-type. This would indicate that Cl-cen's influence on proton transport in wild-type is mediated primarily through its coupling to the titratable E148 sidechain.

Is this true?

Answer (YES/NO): NO